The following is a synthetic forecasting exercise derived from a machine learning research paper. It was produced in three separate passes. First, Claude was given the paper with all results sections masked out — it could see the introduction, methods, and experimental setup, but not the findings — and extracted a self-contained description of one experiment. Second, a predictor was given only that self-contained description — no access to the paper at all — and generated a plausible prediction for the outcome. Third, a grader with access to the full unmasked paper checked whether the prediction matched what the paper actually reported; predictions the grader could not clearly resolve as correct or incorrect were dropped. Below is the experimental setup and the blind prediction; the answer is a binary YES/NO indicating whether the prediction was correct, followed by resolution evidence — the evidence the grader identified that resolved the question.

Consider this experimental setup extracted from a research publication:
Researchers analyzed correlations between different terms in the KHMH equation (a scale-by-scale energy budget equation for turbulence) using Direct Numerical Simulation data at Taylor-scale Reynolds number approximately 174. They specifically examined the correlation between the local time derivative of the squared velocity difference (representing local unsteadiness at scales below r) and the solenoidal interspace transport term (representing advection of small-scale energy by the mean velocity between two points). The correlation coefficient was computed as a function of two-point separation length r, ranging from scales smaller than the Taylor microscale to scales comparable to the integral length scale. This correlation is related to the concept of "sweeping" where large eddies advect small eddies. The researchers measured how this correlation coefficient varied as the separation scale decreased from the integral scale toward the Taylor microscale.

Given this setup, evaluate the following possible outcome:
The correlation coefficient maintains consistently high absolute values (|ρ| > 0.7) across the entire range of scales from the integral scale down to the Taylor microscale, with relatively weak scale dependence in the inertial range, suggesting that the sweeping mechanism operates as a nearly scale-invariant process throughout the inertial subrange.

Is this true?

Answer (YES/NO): NO